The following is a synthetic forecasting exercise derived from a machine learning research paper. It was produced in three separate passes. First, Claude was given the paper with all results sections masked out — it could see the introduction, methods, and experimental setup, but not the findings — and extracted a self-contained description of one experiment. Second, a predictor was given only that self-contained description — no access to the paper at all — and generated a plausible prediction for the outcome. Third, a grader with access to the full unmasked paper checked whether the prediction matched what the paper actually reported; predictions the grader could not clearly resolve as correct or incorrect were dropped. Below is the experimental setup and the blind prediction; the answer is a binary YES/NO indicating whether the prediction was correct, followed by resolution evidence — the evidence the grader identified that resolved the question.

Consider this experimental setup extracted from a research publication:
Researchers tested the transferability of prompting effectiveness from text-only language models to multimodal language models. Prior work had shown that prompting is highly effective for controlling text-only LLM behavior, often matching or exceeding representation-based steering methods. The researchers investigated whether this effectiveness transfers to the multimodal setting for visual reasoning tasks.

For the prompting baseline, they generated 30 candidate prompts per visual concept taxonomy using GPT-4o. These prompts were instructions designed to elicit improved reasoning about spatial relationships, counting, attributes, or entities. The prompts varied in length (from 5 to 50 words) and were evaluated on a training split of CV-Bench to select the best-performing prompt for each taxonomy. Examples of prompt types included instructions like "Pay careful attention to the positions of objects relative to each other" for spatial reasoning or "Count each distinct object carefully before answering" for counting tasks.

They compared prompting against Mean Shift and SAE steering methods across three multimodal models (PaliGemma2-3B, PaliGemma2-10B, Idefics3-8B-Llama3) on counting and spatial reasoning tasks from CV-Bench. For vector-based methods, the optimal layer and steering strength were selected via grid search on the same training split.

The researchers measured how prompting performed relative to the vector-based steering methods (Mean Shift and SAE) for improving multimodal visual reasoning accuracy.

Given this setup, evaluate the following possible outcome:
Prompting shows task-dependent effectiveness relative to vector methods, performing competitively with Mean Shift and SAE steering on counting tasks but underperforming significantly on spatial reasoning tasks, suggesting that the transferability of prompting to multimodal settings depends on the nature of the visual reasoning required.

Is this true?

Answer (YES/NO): NO